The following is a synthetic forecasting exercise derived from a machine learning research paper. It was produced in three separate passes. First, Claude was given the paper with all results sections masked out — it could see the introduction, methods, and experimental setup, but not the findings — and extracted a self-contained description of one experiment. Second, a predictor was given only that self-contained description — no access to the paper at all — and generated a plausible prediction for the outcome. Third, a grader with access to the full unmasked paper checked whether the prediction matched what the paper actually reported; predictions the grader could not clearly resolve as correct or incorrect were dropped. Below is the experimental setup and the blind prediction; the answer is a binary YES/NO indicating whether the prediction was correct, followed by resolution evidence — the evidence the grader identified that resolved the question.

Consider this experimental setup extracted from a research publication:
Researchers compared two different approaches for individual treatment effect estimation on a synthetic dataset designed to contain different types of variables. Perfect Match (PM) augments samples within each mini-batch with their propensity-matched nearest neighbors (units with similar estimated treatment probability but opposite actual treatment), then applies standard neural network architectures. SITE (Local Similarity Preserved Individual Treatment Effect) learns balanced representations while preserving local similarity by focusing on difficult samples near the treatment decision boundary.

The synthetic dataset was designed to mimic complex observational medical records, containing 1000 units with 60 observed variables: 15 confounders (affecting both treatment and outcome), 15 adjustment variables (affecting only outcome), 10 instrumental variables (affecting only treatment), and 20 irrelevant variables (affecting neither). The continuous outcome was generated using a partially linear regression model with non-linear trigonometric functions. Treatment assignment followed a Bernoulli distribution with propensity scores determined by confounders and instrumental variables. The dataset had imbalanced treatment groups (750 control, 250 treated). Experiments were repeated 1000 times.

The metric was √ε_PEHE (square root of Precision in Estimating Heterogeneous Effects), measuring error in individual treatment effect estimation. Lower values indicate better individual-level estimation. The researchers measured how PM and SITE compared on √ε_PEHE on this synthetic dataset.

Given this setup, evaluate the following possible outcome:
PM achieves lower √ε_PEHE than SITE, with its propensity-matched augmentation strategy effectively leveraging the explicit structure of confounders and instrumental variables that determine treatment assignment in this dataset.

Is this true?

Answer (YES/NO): NO